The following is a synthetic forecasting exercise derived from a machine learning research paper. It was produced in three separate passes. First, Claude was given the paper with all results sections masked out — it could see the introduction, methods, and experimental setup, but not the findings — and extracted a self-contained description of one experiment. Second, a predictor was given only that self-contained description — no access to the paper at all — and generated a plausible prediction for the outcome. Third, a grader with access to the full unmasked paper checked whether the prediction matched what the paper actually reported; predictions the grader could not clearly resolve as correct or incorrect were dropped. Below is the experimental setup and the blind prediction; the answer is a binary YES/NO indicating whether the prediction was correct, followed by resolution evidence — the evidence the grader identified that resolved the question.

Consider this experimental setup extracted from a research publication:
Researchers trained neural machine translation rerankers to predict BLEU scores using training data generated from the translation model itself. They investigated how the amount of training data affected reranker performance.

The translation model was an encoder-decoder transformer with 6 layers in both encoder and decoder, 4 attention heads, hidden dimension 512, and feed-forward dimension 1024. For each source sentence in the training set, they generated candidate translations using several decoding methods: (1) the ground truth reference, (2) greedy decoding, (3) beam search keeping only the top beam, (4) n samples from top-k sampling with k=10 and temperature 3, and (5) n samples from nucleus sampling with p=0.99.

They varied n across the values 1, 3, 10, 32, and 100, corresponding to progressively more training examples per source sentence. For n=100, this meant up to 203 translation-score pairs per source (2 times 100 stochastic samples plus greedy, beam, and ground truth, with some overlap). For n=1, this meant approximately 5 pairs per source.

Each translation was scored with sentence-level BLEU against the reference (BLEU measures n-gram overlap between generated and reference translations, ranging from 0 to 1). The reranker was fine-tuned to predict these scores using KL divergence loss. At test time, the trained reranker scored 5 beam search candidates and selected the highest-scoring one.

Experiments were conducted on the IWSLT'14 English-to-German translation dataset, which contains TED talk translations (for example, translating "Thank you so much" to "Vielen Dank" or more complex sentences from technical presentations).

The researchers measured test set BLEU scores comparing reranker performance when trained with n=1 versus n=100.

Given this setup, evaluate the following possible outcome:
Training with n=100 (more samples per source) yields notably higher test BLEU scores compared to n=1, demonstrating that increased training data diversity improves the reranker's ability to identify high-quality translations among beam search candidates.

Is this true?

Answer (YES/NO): YES